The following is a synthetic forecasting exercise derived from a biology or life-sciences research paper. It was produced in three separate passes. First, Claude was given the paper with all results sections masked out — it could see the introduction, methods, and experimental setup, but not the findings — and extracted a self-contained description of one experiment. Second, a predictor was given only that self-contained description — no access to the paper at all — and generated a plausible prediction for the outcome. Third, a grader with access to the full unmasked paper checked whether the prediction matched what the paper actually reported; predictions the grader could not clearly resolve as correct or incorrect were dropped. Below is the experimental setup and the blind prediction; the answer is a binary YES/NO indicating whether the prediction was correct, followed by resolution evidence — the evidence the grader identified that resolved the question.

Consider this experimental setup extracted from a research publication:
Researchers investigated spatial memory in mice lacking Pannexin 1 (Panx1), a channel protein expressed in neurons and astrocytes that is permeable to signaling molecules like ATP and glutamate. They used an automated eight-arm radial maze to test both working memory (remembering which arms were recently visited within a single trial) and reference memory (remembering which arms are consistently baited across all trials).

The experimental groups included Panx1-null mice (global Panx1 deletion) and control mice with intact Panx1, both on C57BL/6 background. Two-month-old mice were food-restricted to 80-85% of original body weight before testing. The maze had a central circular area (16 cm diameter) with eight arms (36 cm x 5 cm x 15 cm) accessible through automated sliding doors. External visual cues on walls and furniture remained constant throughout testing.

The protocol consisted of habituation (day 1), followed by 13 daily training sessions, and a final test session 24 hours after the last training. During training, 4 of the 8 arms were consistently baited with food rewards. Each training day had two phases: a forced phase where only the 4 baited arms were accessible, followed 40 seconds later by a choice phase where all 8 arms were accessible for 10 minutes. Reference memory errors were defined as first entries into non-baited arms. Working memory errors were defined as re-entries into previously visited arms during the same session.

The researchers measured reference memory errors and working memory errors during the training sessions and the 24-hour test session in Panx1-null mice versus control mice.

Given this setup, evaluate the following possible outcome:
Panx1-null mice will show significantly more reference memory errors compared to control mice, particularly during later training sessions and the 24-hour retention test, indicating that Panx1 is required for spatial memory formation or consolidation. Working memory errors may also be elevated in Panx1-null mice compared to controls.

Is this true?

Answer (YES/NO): NO